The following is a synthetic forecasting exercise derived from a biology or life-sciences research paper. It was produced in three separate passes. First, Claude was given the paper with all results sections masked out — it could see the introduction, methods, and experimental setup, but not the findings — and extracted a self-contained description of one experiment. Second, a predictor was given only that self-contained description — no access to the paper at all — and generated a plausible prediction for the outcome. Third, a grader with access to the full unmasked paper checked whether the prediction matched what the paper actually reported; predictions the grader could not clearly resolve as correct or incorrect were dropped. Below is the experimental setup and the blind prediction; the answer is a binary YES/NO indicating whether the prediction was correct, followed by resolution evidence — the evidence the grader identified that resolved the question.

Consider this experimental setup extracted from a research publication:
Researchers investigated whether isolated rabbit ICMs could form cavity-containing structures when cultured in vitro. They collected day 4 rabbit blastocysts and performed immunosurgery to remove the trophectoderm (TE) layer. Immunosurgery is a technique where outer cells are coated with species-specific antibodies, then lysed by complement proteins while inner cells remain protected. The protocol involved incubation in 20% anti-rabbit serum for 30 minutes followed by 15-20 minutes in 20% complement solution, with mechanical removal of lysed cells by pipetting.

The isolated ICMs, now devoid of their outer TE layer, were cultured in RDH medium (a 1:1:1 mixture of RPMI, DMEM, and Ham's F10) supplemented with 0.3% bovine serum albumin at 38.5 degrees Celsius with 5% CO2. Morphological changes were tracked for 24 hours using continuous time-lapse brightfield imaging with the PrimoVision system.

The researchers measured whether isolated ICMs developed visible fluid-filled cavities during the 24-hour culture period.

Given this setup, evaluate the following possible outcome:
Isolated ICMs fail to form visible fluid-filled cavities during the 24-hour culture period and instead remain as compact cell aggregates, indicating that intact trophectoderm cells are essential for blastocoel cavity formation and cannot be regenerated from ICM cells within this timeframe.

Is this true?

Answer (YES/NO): NO